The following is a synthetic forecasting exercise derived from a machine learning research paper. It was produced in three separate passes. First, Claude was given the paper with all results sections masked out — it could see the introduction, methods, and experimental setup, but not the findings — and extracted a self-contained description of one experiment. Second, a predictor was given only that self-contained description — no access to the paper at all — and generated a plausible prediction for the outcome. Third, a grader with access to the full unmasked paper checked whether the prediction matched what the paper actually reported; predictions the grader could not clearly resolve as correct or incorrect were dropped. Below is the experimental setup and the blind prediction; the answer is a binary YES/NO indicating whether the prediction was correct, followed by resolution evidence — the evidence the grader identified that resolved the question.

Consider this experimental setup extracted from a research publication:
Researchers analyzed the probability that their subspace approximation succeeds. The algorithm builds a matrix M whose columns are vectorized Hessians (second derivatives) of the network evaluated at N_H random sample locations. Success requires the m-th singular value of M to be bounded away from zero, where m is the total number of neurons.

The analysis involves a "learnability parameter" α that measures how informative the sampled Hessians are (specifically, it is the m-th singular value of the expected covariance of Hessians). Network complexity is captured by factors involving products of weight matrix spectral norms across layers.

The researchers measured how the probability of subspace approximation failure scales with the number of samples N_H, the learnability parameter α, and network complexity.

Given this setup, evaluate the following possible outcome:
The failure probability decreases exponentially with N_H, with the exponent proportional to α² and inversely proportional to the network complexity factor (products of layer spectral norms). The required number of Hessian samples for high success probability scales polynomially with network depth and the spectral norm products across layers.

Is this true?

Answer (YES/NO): NO